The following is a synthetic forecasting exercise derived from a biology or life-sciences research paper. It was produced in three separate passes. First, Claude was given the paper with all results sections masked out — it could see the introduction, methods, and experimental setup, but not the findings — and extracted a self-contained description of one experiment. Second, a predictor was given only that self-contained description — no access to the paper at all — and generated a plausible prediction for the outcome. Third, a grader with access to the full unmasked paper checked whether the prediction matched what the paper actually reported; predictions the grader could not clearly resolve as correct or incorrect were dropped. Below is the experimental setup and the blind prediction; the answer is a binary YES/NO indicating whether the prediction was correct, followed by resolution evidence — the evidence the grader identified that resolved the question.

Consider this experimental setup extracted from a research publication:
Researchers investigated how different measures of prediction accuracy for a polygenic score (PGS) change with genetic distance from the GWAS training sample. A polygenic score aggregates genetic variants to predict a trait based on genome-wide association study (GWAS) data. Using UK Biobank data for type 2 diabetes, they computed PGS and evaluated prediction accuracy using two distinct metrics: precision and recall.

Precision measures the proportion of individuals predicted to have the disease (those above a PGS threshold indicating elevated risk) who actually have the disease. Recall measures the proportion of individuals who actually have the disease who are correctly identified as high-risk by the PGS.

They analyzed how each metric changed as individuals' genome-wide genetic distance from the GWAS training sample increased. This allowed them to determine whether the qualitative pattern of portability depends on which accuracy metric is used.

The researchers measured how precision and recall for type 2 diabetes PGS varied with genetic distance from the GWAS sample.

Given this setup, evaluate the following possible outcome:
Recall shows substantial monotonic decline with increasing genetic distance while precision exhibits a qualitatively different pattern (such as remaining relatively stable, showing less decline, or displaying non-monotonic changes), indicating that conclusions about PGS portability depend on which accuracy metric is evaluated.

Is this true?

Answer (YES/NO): NO